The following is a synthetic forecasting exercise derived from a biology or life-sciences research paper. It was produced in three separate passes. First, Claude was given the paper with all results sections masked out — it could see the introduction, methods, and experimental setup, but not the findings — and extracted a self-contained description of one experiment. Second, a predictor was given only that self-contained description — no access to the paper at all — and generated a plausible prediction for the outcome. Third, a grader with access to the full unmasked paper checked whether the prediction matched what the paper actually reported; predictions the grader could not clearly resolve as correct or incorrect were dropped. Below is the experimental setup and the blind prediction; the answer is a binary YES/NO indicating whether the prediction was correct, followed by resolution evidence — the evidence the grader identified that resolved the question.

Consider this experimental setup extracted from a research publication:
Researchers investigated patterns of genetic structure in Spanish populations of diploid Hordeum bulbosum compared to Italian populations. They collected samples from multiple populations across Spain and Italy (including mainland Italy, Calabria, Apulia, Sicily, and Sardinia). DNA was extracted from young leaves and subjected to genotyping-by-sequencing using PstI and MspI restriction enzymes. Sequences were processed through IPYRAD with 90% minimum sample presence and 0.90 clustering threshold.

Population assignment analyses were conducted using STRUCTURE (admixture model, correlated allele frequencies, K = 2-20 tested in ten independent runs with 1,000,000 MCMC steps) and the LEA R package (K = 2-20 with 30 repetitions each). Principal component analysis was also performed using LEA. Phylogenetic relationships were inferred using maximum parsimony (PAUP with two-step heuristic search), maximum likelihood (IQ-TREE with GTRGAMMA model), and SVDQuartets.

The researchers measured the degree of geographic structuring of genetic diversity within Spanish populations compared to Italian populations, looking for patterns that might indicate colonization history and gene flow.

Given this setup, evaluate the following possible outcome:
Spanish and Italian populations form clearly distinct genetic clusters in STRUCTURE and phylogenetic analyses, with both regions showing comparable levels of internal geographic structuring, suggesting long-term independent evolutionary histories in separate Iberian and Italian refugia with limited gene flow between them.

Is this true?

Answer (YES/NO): NO